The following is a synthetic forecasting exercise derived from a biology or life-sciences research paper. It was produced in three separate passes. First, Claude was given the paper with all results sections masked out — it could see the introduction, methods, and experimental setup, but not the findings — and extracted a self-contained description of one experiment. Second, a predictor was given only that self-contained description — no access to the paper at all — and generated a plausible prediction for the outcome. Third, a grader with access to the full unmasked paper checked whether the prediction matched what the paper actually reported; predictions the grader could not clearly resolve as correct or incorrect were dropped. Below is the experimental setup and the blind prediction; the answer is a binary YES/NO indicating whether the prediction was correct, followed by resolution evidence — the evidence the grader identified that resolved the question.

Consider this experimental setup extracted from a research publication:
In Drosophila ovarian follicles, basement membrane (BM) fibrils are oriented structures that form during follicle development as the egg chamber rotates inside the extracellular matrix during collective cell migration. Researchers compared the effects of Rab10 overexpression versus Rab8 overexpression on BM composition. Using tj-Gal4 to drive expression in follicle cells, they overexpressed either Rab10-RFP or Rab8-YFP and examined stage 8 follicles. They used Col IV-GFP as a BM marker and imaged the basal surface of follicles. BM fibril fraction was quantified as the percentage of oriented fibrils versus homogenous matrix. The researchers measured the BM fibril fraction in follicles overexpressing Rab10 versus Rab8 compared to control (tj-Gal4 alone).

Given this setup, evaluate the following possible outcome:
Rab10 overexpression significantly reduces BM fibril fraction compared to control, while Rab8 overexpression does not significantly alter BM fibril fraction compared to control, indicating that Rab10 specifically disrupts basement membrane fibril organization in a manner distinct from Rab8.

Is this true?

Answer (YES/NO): NO